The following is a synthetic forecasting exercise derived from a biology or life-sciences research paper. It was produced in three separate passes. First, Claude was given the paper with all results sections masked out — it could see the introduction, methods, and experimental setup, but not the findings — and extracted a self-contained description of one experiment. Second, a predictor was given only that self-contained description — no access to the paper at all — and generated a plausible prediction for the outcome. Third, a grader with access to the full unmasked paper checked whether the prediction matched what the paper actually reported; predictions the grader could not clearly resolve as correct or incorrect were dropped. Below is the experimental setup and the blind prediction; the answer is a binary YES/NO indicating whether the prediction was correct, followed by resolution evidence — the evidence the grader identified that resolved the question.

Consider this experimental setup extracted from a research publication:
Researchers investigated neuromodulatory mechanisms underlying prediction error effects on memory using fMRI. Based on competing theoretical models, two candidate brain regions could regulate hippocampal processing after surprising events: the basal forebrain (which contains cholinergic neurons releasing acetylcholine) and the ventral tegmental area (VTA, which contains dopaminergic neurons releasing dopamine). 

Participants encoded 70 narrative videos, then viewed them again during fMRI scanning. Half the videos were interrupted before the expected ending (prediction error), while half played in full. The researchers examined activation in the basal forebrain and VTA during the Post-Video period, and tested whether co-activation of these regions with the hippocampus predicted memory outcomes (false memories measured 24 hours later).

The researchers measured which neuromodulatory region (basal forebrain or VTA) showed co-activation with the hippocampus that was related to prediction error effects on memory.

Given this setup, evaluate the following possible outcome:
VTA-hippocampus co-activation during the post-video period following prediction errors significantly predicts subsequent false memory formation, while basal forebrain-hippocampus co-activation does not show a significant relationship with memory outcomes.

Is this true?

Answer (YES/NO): NO